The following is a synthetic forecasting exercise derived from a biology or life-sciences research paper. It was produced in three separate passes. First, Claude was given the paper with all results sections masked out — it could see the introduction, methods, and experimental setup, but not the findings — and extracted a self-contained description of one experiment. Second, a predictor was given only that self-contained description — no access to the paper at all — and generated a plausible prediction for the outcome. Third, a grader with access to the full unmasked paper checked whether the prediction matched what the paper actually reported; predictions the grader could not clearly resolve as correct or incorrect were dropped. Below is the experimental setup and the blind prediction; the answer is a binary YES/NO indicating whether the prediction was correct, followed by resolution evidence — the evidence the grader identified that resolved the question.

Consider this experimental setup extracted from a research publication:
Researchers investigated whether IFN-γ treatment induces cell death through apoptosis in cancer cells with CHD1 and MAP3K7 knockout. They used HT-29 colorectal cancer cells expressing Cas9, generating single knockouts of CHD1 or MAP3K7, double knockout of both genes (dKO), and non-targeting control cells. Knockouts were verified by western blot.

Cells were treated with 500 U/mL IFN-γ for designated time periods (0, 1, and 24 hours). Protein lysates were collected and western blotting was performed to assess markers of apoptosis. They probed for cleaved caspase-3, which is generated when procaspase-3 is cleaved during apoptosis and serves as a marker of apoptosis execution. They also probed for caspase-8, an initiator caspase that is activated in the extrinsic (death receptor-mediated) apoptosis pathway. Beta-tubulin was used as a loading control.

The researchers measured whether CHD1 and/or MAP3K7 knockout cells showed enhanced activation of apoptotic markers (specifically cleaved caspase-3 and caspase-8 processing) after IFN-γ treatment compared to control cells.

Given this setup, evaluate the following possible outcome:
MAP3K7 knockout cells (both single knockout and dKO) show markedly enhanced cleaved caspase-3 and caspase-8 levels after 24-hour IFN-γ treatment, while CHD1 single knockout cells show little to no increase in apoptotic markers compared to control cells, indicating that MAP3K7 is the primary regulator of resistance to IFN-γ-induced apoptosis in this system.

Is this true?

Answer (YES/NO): NO